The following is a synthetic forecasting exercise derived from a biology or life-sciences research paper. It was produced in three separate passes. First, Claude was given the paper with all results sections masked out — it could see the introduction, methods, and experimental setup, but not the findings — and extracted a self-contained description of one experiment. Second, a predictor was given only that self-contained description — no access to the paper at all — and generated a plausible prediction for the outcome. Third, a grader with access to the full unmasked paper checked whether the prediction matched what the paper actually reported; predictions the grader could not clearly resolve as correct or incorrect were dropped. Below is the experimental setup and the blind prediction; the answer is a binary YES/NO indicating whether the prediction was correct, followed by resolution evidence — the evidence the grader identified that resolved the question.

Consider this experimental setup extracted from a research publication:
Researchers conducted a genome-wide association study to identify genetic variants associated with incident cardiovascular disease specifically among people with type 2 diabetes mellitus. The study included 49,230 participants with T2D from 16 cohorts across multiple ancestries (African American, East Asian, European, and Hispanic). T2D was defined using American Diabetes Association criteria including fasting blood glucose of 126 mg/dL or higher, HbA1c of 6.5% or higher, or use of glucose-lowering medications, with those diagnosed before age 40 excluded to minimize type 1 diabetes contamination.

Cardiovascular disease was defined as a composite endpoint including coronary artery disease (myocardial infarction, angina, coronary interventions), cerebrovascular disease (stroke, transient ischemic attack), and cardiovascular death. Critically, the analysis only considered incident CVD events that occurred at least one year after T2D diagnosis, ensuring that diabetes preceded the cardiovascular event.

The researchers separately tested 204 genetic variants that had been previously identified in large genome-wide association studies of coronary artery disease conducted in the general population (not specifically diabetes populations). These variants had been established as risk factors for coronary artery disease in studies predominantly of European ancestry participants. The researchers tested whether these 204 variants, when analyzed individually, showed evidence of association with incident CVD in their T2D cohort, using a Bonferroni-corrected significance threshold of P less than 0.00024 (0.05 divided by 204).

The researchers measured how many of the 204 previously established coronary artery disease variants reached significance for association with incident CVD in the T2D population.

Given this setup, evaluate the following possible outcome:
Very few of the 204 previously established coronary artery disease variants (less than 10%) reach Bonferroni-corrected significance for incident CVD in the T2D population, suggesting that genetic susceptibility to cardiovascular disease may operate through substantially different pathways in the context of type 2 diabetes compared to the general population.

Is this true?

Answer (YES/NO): NO